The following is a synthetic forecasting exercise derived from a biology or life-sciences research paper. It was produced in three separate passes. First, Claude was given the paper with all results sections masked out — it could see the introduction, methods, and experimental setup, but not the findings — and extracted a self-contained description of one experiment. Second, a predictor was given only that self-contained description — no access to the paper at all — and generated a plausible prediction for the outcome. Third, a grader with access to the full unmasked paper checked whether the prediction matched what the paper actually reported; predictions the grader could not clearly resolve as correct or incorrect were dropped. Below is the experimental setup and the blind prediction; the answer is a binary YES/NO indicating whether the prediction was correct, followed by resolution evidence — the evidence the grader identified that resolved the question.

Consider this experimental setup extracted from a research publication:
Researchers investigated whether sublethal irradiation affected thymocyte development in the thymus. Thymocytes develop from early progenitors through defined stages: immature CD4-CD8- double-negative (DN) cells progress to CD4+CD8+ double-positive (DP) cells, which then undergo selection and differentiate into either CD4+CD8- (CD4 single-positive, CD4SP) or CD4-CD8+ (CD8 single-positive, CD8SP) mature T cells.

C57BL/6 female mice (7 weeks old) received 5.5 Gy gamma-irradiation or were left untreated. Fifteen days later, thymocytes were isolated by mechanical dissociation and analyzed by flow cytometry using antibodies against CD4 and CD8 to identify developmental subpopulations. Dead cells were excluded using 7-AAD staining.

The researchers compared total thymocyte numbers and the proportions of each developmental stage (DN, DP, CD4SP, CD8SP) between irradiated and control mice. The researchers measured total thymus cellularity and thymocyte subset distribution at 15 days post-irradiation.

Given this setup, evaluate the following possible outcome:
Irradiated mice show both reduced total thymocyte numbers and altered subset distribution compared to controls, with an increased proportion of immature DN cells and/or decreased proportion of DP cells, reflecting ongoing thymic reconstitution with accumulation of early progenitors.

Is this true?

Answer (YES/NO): NO